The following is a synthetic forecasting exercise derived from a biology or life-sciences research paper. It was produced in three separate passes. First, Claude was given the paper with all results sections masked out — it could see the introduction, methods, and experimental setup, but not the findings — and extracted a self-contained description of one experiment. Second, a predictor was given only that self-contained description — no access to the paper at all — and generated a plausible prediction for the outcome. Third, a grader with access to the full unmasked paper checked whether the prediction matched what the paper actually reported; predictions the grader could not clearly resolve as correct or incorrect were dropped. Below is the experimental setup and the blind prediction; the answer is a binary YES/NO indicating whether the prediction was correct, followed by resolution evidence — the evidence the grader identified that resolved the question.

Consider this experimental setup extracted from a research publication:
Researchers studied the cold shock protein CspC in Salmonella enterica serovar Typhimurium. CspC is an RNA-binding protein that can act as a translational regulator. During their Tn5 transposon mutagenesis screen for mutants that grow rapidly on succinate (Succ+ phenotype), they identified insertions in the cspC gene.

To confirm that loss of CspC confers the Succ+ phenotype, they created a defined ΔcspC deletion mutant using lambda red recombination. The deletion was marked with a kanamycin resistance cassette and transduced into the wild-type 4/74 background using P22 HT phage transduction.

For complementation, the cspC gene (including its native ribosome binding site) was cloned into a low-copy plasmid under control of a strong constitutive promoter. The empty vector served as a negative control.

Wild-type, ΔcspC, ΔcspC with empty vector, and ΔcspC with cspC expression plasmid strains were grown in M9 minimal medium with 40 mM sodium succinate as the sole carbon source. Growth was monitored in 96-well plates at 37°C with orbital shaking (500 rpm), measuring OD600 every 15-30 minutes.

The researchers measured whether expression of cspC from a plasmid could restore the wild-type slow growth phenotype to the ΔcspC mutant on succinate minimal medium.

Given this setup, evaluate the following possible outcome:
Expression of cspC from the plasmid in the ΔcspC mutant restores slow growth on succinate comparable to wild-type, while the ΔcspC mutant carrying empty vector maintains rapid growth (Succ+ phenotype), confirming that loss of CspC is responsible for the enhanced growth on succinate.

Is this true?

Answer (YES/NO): YES